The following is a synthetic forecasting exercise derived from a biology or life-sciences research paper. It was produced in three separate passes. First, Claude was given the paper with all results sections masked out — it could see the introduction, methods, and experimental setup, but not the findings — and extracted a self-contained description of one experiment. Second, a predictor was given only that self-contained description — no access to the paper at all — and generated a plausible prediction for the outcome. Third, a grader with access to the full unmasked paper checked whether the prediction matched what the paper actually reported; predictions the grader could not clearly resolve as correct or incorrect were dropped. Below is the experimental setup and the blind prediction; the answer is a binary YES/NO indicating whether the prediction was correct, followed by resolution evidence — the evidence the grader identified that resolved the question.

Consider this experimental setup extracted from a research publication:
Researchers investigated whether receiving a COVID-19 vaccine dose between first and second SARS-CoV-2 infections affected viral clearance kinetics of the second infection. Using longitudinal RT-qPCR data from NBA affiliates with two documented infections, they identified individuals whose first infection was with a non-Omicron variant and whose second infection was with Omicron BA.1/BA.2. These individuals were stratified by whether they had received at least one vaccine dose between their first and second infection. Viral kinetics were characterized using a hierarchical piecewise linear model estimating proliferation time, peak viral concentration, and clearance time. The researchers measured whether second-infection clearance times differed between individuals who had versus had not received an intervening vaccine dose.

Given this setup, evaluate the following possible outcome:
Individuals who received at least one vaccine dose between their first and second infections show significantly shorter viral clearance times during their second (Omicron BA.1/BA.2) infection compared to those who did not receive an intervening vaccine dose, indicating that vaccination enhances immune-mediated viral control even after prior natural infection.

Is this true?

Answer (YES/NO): NO